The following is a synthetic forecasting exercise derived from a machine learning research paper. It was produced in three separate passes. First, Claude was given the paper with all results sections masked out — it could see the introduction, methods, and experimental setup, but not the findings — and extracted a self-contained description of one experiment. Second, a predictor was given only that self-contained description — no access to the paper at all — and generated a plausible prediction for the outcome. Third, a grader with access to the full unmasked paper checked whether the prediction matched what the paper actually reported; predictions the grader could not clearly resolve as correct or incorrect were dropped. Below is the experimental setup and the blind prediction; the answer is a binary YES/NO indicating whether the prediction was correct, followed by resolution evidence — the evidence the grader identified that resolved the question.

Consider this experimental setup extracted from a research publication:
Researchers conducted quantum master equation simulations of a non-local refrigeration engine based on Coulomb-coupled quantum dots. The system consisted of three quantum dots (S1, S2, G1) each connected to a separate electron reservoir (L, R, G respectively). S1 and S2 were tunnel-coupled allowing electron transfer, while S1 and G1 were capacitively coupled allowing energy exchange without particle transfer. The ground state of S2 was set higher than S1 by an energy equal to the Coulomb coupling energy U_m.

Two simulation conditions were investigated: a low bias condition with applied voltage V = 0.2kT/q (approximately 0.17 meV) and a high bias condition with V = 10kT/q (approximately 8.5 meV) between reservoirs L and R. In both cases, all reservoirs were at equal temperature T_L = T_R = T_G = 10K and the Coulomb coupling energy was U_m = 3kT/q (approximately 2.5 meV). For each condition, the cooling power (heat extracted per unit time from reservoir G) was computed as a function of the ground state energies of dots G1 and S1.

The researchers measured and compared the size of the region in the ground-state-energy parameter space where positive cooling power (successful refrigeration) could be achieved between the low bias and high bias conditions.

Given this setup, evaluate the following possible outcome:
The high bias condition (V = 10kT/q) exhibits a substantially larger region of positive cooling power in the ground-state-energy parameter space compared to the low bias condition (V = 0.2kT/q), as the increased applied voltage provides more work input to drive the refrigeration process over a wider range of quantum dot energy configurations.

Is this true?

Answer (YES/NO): YES